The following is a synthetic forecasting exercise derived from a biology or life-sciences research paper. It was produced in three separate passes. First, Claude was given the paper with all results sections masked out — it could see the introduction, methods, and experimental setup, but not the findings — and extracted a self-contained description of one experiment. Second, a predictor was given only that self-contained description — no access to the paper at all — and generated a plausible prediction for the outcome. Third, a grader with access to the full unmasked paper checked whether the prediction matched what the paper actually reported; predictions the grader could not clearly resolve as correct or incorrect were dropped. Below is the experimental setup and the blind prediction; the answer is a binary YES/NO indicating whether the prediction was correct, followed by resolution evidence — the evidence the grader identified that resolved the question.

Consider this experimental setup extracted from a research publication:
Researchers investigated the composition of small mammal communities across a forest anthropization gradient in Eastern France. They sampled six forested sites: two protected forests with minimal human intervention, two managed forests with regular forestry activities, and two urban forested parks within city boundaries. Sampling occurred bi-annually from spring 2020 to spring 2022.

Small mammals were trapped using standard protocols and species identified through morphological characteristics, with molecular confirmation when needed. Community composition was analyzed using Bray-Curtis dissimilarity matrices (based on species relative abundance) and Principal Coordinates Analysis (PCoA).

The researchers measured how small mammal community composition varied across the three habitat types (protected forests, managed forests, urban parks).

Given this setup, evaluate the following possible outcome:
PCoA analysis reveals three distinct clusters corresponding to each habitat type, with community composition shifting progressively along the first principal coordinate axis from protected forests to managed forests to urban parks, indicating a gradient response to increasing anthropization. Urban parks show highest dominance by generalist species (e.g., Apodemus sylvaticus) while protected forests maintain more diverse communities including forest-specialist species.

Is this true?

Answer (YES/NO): NO